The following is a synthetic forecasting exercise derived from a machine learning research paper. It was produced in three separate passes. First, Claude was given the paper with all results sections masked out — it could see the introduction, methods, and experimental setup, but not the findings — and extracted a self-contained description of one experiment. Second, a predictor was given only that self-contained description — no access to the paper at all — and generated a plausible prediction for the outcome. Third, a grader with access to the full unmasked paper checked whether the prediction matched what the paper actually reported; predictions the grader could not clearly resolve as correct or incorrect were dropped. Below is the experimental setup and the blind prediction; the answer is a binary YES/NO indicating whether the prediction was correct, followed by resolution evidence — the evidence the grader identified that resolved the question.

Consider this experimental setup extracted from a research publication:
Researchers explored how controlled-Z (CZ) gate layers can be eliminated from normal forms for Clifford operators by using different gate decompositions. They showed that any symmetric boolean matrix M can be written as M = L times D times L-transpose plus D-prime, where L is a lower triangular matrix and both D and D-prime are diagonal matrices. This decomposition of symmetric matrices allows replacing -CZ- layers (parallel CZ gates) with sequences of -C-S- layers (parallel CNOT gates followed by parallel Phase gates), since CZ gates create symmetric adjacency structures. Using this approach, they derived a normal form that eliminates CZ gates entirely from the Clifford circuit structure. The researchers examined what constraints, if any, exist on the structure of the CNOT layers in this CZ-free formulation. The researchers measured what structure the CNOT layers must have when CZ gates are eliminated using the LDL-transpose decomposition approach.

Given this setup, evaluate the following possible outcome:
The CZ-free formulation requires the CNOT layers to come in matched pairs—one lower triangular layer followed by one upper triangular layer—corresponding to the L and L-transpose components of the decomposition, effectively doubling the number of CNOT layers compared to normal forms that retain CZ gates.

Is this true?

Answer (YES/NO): NO